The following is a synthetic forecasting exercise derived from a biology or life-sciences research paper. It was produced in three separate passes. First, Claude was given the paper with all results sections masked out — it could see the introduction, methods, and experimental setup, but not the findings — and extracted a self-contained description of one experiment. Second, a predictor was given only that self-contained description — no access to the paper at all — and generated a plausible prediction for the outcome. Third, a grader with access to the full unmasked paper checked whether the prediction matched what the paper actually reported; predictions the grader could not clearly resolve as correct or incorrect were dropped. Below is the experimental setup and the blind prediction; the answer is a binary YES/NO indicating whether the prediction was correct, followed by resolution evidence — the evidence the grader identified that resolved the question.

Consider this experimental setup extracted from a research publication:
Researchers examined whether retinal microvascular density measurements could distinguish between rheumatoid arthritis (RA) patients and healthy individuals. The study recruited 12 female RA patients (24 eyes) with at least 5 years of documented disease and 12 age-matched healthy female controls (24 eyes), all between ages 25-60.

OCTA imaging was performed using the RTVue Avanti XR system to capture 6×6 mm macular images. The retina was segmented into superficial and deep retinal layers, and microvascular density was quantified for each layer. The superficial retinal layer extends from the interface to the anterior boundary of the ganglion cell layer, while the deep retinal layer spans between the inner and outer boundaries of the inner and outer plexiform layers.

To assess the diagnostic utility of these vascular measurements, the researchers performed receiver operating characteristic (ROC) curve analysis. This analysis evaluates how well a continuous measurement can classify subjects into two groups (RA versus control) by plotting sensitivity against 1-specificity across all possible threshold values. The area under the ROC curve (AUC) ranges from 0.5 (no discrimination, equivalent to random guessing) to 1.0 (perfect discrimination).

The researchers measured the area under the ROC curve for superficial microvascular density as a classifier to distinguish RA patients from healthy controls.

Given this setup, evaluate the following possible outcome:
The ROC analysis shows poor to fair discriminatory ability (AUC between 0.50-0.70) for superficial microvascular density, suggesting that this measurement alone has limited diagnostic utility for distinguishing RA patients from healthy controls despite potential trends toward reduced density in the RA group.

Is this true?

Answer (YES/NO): NO